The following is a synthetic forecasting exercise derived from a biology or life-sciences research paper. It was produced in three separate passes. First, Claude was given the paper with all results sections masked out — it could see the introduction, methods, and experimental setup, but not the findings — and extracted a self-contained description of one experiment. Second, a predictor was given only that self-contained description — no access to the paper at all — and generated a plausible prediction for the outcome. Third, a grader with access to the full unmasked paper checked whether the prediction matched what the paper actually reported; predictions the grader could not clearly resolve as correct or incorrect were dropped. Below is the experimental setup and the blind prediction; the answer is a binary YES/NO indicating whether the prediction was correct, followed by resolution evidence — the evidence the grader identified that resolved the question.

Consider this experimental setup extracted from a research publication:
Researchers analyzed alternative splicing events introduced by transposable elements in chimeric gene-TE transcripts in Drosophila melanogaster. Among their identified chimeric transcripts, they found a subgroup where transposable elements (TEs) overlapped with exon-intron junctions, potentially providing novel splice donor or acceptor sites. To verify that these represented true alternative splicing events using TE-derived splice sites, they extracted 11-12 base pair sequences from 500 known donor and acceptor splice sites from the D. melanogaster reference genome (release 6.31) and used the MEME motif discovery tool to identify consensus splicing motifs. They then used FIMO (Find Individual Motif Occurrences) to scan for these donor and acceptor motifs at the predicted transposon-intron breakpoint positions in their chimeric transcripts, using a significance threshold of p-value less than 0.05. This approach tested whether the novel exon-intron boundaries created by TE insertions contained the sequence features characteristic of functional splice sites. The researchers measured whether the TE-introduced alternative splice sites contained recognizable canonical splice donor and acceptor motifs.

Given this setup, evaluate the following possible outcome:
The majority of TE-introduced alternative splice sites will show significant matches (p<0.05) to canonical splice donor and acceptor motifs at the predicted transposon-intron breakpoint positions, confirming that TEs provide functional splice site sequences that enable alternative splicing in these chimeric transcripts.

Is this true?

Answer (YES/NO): YES